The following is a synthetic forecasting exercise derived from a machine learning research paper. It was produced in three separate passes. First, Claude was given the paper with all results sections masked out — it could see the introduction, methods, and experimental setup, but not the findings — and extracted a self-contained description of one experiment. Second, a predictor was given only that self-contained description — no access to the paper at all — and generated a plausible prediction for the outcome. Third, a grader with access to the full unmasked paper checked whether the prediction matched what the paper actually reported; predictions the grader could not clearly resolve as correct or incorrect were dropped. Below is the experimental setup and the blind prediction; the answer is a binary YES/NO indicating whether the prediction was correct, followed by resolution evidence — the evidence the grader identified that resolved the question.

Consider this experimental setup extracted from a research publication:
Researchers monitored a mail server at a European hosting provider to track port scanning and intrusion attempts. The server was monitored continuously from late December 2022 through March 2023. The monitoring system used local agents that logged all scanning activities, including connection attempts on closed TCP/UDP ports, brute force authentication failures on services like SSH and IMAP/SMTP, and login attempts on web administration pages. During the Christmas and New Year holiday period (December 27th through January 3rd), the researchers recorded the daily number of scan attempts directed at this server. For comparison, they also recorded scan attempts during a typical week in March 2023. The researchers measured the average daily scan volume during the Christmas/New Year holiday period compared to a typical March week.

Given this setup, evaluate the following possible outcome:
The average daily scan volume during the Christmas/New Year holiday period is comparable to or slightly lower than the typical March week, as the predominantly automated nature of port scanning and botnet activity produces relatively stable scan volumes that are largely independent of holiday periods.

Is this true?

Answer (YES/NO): NO